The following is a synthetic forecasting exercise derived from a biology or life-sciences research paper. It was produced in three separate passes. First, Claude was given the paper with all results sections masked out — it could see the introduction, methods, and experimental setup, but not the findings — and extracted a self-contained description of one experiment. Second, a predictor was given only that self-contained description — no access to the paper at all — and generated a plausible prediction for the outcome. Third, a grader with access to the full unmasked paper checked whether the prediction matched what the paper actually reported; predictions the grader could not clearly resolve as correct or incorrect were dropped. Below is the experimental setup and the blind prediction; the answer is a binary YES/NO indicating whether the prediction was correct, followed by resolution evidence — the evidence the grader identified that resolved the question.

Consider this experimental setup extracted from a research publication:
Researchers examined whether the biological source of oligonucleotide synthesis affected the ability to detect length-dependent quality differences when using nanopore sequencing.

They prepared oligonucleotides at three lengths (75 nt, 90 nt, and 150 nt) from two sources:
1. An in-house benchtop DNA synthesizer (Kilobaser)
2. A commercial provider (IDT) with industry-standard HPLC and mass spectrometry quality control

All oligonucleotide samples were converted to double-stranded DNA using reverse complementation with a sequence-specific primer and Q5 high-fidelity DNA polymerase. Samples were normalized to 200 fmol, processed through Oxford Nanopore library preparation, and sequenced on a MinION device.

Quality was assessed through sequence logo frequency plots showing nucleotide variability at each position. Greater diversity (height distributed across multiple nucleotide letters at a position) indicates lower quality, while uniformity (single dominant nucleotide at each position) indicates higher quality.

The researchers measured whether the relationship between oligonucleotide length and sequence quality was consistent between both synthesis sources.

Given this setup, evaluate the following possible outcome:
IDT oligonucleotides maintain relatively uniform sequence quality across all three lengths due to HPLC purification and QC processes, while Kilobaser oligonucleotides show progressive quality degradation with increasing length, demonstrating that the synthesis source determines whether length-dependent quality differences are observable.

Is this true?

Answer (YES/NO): NO